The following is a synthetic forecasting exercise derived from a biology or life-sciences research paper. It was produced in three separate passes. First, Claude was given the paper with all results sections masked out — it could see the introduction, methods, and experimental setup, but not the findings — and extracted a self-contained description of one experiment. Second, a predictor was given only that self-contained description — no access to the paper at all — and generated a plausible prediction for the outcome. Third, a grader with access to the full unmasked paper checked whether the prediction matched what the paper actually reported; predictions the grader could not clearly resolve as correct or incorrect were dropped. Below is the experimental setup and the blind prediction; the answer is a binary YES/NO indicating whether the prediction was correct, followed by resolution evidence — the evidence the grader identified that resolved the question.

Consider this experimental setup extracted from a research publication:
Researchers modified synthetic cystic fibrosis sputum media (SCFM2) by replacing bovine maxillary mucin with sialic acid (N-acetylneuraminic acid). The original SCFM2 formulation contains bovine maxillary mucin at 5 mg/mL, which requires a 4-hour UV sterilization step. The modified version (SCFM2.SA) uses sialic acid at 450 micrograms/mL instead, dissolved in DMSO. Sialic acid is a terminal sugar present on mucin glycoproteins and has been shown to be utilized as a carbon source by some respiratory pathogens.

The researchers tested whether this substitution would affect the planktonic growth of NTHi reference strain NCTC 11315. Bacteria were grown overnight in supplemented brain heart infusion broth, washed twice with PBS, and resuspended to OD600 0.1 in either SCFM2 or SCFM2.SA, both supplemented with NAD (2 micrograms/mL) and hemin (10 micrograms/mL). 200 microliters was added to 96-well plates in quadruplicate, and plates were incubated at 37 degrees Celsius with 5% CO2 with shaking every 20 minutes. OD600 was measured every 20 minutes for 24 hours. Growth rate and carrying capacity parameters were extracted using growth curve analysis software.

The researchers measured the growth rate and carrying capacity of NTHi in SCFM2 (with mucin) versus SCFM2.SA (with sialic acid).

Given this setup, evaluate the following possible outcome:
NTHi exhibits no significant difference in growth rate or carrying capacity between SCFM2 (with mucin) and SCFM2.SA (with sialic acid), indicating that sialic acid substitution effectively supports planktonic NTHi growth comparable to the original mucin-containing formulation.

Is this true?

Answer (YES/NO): NO